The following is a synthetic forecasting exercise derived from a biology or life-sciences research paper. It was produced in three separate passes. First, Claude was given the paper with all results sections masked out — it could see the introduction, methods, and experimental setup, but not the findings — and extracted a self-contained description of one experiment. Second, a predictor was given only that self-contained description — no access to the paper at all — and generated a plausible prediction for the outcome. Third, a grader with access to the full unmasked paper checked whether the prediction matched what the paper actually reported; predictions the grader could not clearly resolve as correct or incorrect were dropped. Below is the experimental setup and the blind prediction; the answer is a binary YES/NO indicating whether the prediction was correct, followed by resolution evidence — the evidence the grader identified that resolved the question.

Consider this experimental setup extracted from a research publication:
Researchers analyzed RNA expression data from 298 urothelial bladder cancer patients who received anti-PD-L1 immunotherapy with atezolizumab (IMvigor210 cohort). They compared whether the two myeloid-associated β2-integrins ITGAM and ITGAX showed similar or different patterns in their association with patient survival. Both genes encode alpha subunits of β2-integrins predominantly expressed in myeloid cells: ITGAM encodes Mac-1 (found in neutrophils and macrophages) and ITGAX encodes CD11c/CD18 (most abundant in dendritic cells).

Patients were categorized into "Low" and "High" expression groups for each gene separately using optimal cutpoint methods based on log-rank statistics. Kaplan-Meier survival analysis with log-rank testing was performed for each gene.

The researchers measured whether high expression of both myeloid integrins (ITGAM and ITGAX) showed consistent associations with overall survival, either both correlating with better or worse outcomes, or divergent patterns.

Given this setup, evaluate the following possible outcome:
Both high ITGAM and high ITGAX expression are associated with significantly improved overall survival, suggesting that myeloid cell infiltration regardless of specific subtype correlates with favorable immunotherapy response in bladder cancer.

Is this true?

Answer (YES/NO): NO